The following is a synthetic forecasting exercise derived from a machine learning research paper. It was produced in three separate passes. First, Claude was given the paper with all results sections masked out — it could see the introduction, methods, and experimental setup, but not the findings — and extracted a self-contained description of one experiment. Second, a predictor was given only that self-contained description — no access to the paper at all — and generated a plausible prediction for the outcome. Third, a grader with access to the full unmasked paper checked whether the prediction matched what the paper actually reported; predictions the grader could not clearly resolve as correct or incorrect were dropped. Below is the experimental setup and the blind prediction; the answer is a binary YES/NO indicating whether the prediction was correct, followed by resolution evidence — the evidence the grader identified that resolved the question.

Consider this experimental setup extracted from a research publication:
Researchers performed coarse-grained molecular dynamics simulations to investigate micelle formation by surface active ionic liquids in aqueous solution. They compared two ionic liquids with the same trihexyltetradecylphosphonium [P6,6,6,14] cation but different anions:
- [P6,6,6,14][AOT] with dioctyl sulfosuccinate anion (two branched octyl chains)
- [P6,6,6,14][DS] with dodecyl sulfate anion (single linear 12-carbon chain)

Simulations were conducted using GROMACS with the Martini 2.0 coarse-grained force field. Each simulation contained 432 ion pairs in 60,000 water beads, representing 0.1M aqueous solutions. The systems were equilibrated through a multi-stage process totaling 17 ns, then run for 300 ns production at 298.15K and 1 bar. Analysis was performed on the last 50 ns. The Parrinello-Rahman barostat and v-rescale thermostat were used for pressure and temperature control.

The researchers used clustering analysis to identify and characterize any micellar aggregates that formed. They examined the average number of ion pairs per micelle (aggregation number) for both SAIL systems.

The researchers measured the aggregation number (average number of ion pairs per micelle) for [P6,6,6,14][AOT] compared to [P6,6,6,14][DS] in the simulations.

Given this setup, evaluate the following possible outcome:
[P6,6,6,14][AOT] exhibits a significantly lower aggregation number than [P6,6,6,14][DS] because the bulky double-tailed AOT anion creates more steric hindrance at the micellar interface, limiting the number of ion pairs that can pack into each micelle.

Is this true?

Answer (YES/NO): NO